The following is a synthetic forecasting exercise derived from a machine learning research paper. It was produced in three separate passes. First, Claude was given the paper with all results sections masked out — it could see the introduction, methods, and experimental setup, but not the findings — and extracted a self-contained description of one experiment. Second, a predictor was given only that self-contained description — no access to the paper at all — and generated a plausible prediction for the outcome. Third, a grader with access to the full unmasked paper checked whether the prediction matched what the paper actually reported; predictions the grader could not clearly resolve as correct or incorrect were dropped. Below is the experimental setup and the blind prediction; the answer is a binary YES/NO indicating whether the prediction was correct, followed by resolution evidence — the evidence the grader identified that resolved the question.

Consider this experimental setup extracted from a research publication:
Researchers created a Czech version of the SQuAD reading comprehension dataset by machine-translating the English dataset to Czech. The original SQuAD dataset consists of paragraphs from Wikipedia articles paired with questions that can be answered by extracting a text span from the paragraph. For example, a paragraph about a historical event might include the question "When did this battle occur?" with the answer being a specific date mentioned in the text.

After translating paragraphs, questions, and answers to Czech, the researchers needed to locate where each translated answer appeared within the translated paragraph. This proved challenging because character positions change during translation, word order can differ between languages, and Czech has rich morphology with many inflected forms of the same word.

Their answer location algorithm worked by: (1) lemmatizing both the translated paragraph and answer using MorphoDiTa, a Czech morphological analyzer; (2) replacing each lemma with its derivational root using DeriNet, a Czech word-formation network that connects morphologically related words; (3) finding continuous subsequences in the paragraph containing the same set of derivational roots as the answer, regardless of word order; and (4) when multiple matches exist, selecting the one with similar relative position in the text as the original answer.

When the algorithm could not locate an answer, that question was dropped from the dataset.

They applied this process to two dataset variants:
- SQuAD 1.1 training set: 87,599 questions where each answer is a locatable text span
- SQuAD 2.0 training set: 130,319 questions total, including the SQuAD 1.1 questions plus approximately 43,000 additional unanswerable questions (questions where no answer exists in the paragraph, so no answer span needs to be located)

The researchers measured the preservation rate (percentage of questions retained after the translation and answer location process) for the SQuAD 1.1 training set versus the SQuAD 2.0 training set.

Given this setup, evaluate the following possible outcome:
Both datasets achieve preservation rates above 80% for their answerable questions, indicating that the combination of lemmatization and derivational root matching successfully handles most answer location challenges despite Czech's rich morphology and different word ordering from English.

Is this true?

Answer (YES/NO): NO